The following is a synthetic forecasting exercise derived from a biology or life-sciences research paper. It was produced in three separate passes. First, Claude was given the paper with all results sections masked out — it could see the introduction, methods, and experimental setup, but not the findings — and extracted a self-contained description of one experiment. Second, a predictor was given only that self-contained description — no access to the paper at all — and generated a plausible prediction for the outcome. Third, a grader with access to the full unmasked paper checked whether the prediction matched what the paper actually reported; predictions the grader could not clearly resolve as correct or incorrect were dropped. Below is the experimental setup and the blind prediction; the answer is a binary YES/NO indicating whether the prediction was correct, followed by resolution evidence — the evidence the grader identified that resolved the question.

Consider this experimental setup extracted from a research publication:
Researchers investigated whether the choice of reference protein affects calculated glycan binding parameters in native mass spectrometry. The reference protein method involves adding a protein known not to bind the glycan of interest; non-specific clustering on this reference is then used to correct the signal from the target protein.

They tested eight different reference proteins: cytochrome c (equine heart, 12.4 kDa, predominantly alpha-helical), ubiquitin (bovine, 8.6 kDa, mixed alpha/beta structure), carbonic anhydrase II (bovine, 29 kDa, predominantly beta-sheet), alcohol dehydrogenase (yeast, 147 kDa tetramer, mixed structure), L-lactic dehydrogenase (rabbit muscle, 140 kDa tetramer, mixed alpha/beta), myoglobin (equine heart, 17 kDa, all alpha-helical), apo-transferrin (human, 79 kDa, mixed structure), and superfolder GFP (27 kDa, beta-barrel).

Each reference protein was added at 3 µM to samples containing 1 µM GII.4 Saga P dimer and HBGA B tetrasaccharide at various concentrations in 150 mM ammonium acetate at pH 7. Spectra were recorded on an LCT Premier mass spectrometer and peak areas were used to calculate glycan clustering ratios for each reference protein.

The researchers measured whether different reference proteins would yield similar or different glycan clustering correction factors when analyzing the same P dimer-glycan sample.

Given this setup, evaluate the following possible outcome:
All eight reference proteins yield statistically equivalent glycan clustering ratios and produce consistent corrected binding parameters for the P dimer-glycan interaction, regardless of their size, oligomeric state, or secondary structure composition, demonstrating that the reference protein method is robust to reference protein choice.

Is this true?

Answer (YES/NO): NO